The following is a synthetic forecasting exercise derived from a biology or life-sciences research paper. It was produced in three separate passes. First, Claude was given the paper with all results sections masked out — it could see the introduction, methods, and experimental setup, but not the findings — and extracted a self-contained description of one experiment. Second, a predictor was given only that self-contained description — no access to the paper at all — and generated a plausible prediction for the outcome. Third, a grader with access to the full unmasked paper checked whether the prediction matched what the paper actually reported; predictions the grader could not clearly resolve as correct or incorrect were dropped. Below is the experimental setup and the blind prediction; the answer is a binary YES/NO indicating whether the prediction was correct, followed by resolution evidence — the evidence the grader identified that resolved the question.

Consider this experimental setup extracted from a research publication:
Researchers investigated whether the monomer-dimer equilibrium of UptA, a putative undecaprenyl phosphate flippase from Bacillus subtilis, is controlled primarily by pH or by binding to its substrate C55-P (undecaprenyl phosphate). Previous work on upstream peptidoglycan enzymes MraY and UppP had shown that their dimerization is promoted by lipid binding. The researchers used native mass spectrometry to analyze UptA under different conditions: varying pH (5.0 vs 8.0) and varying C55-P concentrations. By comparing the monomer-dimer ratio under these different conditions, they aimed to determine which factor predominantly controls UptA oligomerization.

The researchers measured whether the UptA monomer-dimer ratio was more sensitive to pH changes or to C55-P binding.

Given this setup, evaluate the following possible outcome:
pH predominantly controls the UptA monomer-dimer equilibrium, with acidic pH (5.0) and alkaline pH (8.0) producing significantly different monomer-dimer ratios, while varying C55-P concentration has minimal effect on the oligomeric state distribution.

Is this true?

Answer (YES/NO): YES